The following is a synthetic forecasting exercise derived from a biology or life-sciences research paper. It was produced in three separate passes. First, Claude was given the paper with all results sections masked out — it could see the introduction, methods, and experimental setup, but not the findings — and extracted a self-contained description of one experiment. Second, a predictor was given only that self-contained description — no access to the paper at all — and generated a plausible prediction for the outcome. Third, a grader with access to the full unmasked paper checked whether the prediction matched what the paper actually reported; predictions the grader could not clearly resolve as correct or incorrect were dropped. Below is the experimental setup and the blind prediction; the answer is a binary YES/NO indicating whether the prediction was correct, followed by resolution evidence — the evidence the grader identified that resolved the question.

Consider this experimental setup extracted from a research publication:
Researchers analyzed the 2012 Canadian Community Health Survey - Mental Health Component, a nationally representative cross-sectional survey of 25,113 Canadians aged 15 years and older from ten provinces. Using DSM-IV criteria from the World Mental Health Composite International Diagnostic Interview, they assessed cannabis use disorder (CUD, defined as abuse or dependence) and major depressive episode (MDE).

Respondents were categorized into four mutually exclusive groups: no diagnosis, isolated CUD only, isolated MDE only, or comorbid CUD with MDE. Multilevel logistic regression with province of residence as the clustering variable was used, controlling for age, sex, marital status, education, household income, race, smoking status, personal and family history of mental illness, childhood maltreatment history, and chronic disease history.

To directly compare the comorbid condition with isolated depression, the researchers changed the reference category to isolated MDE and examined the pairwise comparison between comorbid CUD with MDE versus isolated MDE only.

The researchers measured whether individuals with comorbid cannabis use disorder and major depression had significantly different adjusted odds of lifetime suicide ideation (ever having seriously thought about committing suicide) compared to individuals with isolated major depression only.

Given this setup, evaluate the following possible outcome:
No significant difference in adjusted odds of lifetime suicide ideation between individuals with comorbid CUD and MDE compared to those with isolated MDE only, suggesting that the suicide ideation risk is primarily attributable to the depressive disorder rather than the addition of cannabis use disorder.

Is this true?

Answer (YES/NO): NO